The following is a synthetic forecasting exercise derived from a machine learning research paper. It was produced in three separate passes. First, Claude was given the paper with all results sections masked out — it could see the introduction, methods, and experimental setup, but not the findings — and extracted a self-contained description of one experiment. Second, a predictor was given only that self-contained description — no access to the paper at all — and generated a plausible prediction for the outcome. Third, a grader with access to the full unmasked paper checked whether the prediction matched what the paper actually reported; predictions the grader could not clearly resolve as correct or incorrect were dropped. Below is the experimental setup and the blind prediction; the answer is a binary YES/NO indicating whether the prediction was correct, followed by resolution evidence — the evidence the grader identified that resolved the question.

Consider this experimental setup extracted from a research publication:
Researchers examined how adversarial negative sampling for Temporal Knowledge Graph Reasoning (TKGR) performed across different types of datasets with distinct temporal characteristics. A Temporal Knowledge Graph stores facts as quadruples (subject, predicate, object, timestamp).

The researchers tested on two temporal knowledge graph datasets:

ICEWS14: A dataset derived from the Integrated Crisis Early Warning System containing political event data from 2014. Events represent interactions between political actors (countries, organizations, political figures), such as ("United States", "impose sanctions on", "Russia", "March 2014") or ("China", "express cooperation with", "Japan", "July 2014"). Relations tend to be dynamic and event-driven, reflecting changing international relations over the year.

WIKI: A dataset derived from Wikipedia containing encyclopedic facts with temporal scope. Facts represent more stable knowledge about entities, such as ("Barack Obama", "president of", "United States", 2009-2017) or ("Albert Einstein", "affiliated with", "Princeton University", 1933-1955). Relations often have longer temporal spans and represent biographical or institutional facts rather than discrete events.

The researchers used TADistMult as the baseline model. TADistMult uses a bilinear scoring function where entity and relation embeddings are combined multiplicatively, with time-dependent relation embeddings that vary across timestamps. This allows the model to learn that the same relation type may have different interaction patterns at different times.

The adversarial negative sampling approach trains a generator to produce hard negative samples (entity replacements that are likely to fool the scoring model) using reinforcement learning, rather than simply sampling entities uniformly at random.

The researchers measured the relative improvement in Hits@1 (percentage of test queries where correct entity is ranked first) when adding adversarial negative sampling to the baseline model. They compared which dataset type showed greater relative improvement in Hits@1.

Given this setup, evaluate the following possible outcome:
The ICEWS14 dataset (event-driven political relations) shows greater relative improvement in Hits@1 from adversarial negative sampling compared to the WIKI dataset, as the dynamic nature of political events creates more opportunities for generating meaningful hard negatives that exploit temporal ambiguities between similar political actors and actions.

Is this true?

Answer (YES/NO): YES